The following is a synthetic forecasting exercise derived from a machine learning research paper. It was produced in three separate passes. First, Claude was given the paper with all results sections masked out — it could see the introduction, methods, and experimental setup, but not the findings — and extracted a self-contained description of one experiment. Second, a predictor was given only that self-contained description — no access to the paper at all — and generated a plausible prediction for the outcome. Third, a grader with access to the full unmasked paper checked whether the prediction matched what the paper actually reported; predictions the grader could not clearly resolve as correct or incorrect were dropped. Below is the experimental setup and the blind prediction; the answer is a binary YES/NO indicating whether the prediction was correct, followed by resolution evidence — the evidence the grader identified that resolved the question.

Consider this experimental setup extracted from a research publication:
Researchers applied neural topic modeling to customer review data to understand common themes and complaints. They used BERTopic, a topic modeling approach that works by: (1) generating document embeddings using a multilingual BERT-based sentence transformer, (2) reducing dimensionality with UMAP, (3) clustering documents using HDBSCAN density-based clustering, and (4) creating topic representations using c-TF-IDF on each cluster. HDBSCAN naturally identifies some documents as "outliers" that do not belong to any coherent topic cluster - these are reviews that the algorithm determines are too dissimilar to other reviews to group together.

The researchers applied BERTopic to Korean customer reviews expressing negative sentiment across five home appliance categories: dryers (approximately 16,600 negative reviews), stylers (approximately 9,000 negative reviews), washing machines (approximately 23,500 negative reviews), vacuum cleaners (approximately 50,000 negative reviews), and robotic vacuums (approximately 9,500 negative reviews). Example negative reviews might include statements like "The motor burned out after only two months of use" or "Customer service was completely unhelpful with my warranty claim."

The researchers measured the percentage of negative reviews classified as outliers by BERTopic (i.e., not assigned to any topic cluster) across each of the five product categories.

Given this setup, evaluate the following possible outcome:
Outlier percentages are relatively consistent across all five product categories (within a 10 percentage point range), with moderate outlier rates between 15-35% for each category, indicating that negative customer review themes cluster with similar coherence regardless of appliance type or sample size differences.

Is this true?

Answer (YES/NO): NO